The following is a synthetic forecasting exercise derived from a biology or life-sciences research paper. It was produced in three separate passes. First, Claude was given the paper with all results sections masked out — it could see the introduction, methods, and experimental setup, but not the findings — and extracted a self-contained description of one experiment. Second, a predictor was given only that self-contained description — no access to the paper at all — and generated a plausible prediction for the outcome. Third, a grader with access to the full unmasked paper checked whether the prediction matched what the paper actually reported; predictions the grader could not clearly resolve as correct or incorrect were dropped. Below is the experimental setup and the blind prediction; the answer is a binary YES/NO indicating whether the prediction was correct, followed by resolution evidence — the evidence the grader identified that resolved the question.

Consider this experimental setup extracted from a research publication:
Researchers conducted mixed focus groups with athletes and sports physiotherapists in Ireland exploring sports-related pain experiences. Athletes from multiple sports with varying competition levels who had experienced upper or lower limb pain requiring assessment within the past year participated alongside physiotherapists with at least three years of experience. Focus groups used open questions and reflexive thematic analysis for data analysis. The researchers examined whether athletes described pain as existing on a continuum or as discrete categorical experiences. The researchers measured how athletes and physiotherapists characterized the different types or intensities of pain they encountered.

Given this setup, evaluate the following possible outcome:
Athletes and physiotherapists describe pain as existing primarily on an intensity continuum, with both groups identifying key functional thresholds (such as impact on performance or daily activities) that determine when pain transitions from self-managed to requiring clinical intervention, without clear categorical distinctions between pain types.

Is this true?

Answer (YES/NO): NO